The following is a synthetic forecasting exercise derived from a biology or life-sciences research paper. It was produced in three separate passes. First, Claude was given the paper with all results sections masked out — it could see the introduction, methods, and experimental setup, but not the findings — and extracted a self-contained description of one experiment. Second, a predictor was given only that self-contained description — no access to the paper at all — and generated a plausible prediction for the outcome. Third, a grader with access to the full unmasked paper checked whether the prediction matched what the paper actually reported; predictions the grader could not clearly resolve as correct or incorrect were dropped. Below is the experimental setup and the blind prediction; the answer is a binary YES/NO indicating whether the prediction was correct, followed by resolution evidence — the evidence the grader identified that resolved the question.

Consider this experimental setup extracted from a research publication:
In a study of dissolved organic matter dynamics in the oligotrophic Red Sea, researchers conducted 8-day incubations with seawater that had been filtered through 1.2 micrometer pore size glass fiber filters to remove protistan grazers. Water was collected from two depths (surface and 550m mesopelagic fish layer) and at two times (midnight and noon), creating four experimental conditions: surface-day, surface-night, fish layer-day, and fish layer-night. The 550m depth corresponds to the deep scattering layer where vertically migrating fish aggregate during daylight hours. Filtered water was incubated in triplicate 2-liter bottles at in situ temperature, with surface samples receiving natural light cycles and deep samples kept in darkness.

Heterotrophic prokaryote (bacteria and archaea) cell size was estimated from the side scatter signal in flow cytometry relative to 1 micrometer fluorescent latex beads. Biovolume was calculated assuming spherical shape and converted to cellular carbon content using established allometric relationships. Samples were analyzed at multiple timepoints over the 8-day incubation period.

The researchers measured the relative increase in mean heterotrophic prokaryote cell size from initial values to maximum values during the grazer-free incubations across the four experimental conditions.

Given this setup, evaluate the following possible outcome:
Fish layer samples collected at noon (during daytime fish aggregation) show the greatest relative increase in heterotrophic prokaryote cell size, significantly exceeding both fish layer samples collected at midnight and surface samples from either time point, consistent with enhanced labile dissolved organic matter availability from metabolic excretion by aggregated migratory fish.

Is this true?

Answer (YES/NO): YES